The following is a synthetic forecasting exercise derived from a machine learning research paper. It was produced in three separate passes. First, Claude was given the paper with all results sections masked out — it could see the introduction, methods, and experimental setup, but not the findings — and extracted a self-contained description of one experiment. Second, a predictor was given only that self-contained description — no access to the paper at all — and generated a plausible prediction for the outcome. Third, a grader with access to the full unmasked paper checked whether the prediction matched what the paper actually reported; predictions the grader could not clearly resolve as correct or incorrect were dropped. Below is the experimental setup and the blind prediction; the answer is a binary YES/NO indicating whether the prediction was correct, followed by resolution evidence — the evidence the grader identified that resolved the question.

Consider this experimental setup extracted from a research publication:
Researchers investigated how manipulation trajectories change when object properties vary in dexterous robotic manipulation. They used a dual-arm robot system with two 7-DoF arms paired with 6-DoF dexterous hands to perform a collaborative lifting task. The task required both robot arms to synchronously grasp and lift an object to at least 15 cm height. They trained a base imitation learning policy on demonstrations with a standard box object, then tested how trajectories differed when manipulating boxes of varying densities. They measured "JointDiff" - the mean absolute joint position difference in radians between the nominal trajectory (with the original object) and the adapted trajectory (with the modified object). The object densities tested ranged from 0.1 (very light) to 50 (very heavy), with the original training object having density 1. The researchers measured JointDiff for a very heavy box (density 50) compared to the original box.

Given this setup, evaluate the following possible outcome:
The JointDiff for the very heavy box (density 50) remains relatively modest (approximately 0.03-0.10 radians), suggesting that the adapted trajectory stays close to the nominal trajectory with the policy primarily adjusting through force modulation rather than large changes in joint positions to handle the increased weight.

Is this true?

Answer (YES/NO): NO